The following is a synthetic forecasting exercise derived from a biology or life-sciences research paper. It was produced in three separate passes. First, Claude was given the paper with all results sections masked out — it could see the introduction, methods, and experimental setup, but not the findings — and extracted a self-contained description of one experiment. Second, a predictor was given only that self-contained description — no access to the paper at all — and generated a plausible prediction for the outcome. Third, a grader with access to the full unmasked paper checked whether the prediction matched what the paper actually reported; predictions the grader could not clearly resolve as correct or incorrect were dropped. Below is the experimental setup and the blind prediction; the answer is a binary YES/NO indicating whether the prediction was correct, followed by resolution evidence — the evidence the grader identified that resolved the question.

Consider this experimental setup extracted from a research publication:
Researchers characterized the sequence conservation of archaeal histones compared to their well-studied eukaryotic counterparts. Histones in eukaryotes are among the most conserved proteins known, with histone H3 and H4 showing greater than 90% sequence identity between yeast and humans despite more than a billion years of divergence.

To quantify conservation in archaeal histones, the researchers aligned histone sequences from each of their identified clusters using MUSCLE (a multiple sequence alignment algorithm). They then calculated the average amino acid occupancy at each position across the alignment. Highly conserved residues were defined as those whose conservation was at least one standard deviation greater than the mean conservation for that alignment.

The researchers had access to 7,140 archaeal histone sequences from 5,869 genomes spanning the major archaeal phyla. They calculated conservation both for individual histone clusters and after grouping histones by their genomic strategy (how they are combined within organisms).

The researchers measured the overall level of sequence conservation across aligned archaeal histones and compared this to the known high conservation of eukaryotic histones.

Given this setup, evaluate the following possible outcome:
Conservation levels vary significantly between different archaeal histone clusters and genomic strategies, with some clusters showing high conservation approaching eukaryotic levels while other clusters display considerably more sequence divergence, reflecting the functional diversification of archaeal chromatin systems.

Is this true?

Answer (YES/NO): NO